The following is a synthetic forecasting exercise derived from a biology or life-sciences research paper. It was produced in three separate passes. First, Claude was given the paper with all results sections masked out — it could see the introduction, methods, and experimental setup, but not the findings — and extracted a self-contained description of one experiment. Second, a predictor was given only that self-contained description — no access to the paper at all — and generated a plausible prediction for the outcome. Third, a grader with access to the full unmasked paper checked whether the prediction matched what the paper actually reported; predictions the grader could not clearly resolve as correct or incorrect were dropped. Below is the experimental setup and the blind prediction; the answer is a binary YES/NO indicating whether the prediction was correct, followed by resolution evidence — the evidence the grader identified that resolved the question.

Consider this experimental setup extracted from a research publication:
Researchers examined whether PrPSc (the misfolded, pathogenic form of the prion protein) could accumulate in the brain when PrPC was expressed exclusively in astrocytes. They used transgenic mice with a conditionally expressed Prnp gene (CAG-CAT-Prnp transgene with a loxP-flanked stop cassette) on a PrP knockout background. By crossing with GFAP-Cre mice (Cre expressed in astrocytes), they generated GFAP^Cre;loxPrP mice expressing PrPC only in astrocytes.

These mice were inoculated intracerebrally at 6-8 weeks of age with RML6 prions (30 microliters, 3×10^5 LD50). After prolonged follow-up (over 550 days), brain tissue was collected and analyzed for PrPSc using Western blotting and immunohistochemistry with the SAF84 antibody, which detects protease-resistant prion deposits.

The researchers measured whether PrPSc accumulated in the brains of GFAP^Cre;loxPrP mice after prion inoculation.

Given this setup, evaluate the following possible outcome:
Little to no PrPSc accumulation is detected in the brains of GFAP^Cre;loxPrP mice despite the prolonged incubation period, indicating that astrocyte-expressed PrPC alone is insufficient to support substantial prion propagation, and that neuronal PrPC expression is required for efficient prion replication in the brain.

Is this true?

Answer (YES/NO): NO